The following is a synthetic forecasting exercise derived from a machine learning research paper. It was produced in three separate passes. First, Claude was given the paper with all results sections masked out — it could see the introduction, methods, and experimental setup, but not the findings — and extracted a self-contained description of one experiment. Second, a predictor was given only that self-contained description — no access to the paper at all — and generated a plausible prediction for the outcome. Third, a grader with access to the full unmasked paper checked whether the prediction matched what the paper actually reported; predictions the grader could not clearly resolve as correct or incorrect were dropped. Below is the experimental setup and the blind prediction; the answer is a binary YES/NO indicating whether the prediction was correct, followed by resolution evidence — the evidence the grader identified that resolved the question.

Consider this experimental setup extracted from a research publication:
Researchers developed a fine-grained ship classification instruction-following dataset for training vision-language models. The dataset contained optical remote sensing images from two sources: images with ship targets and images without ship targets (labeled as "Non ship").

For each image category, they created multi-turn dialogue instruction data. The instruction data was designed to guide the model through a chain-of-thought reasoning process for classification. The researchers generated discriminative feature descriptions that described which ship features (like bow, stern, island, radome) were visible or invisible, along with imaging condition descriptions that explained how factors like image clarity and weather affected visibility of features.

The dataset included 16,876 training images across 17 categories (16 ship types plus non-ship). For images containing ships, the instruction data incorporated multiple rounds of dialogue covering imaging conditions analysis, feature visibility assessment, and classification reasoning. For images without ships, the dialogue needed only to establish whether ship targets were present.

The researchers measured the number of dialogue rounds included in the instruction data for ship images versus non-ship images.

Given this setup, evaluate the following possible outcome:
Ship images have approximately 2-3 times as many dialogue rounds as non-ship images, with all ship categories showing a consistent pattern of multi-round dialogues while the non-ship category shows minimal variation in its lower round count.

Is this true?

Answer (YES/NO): NO